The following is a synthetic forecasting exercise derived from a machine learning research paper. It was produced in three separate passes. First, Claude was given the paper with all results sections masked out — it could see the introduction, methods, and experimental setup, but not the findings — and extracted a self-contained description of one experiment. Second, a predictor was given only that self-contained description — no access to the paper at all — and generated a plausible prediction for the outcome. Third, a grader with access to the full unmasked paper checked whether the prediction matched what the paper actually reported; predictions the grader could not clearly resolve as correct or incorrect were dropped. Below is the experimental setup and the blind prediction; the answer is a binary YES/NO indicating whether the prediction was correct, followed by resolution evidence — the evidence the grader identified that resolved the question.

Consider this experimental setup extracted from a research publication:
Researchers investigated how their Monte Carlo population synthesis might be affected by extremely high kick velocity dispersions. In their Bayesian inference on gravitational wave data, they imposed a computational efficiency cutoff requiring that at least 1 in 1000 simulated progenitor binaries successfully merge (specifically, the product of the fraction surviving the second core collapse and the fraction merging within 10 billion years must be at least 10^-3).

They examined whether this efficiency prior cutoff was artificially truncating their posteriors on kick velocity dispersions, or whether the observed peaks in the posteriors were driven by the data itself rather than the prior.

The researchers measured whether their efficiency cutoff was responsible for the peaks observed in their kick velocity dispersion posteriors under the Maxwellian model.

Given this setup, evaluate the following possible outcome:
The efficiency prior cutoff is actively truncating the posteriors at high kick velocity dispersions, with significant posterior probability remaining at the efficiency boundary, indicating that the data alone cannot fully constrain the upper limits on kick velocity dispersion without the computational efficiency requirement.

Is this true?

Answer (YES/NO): NO